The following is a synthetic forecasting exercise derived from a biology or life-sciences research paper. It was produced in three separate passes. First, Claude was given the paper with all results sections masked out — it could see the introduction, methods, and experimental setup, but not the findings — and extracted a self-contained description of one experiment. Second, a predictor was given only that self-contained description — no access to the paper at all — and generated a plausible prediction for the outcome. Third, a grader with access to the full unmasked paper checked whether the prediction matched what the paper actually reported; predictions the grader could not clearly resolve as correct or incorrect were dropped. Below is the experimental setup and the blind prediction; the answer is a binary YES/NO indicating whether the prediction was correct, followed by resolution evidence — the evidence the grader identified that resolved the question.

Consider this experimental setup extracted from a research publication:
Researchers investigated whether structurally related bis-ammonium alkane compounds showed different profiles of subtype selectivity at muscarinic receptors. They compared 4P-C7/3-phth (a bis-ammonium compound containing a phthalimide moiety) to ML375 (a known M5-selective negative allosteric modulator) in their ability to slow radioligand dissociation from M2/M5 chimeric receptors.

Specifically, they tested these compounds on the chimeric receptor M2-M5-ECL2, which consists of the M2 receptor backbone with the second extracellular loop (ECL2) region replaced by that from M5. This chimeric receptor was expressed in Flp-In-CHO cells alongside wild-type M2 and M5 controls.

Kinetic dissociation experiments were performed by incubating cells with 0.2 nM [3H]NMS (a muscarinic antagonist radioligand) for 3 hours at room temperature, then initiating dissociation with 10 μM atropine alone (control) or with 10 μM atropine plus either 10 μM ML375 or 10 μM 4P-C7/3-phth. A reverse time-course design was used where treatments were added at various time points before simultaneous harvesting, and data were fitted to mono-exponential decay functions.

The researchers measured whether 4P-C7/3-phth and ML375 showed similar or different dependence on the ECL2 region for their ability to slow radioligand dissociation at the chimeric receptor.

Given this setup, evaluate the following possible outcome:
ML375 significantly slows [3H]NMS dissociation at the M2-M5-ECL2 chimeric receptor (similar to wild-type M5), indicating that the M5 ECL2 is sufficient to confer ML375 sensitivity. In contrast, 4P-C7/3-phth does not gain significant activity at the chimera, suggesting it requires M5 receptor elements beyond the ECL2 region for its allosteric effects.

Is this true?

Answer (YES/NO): NO